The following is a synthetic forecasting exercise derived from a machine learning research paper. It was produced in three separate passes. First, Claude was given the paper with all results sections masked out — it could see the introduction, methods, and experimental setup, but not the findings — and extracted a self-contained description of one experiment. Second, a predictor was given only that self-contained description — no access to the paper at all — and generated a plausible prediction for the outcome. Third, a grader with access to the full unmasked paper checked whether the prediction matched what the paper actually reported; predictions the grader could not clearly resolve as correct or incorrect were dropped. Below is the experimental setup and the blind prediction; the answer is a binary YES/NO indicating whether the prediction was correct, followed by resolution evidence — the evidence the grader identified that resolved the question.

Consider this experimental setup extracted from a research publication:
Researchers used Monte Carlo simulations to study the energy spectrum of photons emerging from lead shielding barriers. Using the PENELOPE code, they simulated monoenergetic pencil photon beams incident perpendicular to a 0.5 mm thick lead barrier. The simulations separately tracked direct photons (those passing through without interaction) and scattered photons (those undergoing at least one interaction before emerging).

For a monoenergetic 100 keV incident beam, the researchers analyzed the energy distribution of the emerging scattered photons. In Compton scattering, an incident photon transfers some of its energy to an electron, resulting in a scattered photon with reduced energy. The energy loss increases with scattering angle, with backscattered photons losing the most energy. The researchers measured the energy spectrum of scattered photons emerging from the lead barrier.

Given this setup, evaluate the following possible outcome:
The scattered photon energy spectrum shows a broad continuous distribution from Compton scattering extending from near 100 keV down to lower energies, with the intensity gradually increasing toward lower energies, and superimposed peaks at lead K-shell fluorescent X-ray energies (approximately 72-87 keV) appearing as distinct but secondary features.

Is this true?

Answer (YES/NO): NO